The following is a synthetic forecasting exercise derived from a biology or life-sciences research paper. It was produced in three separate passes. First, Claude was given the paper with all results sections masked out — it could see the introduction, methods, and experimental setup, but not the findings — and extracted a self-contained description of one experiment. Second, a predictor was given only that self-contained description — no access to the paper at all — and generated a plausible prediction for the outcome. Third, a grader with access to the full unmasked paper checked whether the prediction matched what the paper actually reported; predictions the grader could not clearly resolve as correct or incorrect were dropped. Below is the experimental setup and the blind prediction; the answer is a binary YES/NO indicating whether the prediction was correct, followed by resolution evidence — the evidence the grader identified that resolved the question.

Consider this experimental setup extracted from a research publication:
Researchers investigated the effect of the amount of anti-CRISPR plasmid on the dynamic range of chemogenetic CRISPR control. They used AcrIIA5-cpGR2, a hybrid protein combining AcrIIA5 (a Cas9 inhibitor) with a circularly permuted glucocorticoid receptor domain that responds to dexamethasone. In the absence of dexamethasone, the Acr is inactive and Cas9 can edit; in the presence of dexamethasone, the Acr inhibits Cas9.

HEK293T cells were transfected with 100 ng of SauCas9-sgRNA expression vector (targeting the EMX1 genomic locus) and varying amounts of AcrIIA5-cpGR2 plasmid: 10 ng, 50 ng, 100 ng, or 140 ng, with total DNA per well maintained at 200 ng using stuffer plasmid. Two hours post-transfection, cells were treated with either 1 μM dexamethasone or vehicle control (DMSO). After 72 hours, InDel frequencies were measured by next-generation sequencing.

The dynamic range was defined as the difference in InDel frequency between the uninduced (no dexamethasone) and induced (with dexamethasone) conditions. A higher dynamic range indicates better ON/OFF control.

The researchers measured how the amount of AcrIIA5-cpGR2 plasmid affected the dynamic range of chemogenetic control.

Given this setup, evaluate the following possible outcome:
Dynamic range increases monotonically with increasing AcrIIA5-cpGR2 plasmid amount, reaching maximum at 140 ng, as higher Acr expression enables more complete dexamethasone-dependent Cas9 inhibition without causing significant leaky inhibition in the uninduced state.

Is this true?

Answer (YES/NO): NO